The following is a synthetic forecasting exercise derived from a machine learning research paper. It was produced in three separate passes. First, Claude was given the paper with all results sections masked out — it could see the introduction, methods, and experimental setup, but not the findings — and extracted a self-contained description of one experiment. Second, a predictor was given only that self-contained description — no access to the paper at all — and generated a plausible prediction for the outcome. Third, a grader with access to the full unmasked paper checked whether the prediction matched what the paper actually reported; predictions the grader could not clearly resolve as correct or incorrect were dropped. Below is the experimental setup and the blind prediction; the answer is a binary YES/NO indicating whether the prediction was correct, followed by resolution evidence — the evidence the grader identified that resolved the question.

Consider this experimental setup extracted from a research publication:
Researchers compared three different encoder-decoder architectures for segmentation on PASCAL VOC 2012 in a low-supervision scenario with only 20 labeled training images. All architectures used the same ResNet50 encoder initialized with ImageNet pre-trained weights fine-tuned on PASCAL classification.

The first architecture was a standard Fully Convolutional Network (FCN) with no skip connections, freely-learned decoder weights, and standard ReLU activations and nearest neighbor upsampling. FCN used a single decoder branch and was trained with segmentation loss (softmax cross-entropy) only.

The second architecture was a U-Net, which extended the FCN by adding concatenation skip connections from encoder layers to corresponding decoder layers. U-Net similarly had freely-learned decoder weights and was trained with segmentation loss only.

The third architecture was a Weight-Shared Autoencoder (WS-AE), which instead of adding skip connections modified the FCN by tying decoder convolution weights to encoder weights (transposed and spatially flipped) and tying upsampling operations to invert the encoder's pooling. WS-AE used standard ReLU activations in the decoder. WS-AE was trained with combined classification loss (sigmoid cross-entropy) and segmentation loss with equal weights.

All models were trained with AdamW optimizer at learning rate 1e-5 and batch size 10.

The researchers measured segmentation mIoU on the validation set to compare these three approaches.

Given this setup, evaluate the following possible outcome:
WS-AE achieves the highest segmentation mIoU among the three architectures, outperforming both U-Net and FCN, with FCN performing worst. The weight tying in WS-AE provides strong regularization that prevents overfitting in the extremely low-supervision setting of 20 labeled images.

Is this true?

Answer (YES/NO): NO